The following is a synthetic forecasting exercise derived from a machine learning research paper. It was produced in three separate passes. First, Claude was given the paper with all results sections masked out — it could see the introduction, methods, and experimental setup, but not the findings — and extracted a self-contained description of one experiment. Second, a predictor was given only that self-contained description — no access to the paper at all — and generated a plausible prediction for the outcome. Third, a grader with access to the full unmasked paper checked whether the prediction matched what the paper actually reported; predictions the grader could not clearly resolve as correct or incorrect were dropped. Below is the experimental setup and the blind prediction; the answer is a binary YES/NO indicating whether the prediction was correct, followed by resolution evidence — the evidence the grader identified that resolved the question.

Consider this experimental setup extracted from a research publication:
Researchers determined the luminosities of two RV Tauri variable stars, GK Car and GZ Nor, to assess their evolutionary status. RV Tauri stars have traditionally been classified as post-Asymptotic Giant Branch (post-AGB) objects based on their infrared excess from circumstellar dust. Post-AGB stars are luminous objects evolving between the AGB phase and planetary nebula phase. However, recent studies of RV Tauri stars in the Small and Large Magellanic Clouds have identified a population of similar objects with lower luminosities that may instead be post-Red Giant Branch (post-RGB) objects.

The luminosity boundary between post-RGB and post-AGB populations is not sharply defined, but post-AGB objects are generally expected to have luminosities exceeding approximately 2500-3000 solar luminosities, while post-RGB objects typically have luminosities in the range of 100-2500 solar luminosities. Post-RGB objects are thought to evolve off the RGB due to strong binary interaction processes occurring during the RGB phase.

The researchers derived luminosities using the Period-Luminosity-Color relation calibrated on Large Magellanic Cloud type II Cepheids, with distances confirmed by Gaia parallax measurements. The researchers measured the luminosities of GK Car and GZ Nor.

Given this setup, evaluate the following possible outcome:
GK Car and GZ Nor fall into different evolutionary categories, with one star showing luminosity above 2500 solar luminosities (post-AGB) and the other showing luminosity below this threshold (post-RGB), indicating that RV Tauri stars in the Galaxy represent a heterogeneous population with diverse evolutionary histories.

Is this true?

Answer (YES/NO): NO